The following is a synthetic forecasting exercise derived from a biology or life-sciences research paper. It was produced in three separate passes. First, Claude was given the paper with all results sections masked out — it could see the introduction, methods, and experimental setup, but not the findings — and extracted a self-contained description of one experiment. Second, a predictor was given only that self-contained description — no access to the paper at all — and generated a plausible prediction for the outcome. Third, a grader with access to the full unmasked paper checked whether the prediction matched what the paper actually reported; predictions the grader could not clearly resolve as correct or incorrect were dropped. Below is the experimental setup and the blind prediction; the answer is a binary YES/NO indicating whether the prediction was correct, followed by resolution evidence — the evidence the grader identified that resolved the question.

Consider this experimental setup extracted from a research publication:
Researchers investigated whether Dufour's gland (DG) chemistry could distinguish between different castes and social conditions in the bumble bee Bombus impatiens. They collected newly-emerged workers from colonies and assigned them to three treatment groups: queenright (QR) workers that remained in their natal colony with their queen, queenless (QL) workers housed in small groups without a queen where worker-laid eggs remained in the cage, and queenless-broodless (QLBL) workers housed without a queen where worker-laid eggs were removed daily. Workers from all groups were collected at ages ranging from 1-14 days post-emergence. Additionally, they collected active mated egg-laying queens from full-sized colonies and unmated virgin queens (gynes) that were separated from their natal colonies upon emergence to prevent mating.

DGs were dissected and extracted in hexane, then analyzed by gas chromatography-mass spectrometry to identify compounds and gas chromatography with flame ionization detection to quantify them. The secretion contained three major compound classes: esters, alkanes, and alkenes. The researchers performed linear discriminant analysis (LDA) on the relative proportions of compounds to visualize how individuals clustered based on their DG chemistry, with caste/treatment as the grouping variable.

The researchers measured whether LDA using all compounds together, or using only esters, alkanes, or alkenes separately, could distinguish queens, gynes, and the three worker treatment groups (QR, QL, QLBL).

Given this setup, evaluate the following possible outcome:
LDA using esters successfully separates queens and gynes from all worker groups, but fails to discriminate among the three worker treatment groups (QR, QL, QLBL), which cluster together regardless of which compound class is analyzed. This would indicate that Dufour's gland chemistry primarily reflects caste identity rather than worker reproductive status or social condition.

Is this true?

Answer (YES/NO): NO